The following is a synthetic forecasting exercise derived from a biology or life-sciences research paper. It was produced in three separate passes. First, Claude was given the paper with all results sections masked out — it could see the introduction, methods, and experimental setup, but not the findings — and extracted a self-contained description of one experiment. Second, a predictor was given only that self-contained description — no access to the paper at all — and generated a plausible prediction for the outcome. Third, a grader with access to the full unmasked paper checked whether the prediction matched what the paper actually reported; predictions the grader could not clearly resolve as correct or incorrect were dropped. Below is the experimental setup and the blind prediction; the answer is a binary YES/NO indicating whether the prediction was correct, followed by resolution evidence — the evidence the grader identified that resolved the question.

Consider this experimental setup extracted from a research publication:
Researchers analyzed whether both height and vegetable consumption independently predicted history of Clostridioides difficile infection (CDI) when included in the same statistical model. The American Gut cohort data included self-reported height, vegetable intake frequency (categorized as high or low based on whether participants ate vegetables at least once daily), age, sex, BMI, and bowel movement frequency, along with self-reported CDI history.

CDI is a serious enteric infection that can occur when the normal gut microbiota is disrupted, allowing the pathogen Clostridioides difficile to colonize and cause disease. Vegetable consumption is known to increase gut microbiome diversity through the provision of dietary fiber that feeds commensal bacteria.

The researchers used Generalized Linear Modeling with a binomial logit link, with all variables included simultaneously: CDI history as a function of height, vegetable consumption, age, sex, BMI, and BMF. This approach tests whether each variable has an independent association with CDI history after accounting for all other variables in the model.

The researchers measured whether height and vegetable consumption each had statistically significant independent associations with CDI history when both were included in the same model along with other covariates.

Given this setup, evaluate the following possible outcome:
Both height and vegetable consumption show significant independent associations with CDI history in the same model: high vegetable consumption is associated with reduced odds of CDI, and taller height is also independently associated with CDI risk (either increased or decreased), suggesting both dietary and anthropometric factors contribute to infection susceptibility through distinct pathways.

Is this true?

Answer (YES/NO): NO